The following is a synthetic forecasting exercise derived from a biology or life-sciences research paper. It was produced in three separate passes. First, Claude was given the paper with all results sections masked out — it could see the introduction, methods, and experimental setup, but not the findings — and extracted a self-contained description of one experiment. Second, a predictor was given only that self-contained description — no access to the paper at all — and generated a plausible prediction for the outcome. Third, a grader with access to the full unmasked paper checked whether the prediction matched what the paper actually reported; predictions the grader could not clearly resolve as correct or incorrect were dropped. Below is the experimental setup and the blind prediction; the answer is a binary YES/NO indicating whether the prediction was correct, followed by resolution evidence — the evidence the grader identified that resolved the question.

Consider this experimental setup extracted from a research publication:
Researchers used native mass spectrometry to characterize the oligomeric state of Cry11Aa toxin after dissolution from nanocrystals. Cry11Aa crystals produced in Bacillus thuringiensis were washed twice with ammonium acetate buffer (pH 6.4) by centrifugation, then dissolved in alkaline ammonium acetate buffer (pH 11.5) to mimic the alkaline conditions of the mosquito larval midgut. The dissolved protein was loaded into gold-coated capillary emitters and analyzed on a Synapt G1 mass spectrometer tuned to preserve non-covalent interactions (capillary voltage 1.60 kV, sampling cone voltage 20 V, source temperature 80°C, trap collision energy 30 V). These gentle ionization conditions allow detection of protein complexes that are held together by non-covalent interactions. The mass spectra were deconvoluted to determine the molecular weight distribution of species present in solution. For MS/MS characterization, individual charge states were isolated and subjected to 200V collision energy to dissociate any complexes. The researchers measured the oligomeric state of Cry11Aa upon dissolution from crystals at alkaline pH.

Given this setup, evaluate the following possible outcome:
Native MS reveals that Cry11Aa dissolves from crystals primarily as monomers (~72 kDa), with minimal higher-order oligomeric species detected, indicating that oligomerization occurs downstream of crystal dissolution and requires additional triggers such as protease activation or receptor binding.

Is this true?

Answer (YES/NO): YES